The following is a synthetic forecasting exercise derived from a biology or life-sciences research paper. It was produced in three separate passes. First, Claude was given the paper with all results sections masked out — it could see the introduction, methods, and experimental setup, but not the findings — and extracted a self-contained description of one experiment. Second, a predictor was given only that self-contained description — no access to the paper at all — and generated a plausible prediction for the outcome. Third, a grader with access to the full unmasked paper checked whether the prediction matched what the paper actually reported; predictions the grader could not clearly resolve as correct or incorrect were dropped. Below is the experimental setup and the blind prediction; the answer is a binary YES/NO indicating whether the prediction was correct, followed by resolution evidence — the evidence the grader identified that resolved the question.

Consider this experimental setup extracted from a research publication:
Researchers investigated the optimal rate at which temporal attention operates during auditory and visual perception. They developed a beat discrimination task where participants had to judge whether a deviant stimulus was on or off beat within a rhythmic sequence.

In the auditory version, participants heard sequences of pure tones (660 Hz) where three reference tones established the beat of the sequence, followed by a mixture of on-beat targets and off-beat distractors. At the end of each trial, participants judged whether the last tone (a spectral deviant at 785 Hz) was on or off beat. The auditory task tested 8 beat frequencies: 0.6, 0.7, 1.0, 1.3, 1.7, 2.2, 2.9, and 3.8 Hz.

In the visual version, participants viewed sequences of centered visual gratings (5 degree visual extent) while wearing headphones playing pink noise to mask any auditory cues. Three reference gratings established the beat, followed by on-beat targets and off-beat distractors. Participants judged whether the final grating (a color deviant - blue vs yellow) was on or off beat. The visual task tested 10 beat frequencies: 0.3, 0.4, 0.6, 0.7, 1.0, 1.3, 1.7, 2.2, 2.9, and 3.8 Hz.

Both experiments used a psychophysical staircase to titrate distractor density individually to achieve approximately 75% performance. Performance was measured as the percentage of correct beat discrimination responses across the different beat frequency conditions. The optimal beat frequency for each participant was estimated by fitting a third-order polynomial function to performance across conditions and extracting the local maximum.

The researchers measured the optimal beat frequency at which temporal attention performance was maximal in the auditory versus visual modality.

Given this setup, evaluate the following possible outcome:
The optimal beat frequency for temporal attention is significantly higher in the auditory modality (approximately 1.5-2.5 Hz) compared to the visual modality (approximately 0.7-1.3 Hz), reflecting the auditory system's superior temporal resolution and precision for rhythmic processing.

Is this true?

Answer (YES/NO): NO